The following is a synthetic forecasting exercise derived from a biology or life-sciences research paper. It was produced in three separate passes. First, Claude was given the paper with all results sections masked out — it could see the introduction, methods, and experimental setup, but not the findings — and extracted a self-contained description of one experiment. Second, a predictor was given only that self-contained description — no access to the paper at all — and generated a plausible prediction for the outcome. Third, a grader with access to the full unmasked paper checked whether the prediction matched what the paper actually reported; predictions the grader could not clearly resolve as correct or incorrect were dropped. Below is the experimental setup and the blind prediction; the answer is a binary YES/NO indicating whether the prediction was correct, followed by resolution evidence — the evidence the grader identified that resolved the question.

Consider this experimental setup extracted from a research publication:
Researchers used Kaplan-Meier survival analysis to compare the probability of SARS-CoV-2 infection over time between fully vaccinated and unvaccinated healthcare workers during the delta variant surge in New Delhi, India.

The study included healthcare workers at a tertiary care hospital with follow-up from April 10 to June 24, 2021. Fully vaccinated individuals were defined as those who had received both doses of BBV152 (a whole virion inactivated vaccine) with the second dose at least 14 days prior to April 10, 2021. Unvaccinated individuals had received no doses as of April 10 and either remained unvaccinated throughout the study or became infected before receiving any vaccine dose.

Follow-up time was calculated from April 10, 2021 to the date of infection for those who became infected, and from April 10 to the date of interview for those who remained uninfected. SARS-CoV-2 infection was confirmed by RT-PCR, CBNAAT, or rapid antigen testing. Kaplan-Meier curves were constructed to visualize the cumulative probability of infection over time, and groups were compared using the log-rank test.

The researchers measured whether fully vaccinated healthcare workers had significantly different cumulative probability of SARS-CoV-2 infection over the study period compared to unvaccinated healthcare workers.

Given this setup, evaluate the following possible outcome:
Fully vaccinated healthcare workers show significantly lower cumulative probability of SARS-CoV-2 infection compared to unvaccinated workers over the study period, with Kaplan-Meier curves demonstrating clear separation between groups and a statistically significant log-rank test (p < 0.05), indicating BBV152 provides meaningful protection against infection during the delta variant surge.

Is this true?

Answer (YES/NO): YES